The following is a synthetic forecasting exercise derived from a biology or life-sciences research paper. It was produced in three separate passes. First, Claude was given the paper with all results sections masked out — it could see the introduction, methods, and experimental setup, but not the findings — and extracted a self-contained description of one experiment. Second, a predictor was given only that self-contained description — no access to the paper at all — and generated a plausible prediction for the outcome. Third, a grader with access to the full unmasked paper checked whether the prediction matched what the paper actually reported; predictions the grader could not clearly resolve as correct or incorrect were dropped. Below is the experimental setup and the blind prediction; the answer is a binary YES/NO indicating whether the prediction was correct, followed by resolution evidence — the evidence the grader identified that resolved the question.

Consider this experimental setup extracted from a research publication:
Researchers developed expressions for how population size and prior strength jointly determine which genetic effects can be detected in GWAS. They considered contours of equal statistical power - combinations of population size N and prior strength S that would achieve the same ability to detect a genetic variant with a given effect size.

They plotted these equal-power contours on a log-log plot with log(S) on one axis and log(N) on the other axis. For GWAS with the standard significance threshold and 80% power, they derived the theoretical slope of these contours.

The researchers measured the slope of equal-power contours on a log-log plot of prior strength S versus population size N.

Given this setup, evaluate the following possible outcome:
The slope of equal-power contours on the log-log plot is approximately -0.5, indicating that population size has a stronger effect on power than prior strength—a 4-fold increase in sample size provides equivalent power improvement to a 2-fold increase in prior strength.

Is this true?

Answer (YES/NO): NO